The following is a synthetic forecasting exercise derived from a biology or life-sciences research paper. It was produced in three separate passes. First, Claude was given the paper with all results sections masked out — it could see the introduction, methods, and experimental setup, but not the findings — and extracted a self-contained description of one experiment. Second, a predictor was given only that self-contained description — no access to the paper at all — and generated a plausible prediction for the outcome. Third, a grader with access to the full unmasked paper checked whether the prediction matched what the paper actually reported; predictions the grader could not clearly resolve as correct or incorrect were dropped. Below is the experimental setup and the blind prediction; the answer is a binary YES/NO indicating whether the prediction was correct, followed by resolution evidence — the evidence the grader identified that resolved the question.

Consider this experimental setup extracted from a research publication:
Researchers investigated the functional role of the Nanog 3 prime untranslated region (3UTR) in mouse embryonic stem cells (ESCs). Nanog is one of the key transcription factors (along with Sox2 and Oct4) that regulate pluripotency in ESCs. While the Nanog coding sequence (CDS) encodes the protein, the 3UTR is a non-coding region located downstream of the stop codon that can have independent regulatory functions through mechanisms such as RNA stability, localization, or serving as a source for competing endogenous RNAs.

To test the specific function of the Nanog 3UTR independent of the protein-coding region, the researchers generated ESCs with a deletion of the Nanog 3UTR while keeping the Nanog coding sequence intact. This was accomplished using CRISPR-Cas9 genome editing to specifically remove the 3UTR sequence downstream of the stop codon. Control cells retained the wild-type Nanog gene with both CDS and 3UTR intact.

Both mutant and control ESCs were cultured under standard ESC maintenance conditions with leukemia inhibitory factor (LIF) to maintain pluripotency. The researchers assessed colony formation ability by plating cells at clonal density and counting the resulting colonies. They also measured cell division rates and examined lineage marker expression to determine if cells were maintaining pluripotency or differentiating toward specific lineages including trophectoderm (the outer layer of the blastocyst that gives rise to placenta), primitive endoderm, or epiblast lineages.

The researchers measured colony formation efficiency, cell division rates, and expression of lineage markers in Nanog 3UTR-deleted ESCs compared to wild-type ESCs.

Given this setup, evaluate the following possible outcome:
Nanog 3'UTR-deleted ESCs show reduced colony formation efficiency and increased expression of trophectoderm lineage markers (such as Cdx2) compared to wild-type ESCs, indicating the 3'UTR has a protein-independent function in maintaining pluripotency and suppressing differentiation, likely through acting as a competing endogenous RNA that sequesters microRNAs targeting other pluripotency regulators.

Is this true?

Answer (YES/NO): YES